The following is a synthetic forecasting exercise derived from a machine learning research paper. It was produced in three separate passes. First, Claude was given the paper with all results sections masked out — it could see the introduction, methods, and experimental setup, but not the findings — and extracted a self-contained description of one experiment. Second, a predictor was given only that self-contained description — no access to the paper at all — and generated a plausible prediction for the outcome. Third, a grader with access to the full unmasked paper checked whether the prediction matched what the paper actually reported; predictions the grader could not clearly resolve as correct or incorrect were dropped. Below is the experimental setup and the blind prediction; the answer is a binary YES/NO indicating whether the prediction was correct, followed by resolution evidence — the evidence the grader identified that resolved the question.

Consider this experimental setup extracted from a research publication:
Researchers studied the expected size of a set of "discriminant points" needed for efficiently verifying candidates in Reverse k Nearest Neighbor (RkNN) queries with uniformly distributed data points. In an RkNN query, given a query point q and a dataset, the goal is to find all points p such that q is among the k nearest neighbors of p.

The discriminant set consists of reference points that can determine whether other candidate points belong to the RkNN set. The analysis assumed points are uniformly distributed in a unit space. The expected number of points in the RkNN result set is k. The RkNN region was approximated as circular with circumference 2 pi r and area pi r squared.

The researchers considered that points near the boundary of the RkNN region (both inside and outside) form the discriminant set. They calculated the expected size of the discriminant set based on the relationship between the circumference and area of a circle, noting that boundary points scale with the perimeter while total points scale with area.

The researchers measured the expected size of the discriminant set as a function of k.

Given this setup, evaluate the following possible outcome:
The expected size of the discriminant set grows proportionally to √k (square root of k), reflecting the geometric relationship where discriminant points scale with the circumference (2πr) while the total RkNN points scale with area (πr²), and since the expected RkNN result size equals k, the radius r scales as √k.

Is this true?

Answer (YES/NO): YES